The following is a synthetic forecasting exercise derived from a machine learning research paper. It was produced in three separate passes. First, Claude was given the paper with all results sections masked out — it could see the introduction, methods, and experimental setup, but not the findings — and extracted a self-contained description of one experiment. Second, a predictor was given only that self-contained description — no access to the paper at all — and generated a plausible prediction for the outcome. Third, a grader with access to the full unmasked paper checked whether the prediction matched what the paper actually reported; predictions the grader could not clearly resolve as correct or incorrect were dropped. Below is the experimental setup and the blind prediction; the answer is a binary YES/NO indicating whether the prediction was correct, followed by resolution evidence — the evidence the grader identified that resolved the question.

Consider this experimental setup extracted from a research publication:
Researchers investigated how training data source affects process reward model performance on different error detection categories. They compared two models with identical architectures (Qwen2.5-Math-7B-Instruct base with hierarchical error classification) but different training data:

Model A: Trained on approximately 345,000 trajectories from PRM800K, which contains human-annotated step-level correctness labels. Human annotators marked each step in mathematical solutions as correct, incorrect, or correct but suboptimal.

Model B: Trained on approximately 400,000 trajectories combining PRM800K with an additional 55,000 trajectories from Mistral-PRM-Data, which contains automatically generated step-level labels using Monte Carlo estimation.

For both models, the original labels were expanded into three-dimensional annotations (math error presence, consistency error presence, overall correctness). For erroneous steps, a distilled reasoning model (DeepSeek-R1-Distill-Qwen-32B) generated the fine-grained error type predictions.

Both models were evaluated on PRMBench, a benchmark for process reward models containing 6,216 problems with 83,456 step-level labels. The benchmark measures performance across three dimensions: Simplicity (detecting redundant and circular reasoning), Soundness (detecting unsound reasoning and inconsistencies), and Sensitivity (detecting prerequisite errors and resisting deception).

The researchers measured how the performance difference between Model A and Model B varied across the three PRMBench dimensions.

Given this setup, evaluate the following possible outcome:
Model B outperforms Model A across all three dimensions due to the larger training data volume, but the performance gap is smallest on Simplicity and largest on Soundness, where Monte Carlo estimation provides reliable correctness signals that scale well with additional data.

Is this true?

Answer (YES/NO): NO